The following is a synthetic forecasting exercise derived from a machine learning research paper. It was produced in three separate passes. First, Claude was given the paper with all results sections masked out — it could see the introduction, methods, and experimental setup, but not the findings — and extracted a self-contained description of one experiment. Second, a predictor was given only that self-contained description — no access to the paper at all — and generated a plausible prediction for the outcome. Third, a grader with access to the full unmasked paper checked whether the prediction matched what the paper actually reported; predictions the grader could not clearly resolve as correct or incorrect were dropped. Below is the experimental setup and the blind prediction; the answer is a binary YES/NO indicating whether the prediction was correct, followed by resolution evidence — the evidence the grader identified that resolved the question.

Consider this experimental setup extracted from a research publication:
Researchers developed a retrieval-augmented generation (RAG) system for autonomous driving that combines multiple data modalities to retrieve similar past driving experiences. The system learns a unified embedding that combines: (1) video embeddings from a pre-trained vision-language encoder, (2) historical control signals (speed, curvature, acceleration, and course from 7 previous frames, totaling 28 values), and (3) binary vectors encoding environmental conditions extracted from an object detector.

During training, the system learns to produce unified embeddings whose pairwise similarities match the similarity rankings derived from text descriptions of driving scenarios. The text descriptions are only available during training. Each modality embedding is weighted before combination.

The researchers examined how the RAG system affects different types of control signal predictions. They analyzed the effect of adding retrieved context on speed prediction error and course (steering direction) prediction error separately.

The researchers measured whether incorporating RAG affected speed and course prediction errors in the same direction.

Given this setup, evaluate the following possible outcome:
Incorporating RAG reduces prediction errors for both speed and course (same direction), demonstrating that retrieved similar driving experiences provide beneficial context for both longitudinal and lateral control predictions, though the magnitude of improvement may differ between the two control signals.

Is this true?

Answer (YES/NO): NO